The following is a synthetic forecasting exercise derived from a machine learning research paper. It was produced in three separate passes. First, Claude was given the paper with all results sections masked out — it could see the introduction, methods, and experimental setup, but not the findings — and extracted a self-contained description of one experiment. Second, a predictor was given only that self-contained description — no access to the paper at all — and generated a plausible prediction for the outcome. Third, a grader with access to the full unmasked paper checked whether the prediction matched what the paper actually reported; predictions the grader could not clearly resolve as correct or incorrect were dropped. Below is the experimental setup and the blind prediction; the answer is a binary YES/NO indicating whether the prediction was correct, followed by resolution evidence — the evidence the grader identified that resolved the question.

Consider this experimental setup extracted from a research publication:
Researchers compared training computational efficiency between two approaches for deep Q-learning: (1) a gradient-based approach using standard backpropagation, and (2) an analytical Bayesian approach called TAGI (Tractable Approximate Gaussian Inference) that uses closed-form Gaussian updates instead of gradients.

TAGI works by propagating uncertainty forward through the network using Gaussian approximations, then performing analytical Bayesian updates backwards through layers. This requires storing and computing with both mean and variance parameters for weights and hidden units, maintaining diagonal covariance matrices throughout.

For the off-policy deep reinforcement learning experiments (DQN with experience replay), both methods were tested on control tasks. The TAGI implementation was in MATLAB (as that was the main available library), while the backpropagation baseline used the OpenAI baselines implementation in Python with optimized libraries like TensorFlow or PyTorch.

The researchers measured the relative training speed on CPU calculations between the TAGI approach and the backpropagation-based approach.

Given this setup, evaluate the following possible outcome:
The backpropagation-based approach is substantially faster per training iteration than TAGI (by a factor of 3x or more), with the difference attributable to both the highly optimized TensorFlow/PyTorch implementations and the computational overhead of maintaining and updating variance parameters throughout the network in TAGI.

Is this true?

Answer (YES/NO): NO